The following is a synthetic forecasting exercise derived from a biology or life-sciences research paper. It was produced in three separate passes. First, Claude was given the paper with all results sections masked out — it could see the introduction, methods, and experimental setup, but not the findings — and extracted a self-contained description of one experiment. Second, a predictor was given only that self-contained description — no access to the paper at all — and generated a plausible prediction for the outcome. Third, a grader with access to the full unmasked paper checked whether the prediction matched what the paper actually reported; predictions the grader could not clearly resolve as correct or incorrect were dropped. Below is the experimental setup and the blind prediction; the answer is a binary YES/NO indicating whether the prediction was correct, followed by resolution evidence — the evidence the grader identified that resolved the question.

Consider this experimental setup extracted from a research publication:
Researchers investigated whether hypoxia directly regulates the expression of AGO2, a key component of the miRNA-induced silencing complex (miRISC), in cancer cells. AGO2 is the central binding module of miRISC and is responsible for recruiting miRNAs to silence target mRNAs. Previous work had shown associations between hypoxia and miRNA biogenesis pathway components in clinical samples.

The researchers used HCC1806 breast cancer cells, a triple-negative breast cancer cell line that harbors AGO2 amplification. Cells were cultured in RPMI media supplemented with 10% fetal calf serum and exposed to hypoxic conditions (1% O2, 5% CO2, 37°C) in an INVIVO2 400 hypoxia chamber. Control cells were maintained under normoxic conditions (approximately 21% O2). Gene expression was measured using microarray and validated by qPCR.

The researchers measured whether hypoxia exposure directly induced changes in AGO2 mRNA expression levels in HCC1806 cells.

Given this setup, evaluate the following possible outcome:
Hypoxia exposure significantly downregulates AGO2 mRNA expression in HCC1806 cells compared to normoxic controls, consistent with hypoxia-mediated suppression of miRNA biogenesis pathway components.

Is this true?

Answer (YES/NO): NO